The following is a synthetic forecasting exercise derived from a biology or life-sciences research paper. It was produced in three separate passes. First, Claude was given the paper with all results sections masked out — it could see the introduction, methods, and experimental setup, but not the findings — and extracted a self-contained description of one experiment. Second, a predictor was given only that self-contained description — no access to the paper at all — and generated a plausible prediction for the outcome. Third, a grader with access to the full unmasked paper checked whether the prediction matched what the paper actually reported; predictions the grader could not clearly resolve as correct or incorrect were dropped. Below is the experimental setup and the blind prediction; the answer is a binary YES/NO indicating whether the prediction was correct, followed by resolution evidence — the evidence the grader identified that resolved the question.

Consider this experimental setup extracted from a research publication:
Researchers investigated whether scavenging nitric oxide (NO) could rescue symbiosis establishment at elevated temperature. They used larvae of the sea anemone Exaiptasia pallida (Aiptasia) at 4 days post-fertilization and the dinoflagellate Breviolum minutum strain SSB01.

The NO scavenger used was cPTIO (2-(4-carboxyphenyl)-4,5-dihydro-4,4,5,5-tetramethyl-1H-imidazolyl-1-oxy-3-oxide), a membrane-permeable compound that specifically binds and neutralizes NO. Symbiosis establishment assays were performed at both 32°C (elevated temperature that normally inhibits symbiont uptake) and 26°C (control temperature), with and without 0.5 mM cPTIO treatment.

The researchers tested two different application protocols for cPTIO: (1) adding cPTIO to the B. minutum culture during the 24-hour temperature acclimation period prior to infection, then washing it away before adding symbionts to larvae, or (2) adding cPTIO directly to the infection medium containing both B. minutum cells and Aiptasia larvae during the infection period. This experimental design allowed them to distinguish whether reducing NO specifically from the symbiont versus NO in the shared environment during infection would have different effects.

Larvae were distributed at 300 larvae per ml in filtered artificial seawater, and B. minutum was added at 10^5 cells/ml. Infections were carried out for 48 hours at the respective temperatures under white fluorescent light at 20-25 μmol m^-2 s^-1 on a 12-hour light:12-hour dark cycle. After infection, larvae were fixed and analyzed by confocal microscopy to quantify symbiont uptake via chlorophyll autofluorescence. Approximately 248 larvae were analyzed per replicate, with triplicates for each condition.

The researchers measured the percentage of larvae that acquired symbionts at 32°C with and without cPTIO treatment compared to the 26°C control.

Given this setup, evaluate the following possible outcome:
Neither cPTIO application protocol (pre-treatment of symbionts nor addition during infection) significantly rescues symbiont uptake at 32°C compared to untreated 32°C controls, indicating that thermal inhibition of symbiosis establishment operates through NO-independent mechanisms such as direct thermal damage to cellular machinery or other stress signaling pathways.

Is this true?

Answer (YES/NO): NO